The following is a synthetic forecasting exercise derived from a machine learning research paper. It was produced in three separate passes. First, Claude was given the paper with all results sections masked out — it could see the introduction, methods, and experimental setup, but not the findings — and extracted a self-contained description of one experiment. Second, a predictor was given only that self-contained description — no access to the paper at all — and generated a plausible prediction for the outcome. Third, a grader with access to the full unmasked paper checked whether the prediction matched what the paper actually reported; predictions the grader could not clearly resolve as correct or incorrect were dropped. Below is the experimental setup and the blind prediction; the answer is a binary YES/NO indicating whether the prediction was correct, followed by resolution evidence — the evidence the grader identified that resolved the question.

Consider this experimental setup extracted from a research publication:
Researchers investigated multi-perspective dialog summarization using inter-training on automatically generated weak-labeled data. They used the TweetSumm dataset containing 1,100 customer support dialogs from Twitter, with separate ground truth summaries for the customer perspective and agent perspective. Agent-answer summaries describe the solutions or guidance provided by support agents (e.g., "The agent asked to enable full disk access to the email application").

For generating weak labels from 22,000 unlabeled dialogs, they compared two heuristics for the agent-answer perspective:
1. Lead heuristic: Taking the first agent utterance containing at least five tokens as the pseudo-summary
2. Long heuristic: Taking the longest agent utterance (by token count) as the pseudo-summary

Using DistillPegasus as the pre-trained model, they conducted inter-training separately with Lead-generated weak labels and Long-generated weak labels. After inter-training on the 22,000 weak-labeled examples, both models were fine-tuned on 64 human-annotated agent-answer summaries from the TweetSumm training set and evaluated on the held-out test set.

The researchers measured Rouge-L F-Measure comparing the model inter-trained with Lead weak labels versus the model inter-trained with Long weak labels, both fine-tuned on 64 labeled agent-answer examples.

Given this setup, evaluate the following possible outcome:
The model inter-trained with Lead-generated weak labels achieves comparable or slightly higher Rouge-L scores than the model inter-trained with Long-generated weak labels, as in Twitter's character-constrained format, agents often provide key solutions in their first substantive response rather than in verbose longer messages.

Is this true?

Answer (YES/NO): NO